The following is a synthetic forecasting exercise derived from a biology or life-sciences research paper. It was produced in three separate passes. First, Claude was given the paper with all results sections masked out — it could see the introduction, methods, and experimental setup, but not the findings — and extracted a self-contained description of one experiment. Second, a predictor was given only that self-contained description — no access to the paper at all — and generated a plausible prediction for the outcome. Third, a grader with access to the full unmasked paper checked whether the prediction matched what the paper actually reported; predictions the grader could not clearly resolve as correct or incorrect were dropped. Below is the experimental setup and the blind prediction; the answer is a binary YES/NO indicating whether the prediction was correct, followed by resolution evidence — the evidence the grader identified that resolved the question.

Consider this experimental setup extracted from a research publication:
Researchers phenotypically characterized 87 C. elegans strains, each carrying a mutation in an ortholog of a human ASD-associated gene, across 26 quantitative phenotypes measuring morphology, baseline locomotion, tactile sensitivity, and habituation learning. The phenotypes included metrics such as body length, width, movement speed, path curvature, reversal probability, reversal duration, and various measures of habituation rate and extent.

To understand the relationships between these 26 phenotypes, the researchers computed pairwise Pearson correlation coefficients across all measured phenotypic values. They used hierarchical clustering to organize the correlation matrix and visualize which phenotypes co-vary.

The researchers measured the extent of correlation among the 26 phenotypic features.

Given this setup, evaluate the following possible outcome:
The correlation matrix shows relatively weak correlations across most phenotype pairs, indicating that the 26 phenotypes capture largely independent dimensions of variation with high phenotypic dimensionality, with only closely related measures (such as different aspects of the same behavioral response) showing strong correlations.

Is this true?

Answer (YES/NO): NO